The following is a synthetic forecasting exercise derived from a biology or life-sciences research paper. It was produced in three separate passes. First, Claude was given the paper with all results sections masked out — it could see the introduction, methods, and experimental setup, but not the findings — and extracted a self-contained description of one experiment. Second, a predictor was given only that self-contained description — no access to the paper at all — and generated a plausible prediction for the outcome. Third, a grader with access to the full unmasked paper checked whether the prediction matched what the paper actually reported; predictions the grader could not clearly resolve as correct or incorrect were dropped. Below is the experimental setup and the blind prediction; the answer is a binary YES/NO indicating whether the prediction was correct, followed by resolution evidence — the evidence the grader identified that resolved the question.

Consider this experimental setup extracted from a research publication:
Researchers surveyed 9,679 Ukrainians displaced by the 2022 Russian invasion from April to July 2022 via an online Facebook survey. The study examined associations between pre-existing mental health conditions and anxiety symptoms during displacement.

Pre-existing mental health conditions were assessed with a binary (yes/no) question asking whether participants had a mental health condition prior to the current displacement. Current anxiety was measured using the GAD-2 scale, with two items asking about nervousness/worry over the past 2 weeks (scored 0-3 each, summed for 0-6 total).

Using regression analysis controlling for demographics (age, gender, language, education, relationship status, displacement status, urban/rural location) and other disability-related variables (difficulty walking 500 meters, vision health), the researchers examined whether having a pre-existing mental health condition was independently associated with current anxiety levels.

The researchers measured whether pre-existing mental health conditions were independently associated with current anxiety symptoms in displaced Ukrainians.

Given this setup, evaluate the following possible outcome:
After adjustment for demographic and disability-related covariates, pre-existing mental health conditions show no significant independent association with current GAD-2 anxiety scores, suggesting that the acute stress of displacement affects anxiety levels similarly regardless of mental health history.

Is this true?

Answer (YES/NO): NO